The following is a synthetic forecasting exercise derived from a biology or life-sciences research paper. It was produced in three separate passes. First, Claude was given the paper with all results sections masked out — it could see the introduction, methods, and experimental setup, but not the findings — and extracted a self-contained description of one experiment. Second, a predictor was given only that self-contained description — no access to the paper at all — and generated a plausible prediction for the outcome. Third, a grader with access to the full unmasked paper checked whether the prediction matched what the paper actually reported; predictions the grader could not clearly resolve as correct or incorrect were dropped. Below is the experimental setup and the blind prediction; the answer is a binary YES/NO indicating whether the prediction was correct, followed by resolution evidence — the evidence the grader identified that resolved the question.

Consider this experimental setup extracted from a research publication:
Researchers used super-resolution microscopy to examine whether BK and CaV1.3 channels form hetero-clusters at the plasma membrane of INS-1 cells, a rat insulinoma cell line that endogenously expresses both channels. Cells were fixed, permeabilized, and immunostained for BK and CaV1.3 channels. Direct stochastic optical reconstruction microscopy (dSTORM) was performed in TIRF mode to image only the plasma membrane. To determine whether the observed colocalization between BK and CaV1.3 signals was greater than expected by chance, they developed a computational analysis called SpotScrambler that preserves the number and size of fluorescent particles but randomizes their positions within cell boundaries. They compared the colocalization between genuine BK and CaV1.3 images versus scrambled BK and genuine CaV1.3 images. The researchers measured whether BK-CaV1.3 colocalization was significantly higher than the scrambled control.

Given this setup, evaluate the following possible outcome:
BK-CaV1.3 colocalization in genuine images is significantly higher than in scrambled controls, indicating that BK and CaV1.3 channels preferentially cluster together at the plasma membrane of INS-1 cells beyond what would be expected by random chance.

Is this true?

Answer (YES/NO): YES